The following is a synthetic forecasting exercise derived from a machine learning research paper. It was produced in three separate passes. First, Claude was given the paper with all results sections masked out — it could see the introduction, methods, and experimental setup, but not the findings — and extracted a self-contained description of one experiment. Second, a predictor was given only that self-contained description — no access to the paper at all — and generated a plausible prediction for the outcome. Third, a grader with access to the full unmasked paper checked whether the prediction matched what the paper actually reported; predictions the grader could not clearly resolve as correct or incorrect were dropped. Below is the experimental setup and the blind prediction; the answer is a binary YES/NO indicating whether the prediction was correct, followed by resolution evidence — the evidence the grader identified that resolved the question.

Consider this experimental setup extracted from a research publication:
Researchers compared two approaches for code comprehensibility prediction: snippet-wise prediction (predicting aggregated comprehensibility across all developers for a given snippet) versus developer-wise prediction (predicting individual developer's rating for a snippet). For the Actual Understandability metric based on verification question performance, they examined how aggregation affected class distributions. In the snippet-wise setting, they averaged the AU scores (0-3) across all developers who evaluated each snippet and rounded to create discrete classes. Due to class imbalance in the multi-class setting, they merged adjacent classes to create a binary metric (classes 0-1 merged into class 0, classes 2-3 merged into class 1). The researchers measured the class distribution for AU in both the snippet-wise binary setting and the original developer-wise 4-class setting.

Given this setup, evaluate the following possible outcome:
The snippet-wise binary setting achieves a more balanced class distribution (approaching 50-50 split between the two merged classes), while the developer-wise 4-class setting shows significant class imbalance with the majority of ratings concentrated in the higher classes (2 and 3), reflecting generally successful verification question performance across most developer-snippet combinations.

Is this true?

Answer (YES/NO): NO